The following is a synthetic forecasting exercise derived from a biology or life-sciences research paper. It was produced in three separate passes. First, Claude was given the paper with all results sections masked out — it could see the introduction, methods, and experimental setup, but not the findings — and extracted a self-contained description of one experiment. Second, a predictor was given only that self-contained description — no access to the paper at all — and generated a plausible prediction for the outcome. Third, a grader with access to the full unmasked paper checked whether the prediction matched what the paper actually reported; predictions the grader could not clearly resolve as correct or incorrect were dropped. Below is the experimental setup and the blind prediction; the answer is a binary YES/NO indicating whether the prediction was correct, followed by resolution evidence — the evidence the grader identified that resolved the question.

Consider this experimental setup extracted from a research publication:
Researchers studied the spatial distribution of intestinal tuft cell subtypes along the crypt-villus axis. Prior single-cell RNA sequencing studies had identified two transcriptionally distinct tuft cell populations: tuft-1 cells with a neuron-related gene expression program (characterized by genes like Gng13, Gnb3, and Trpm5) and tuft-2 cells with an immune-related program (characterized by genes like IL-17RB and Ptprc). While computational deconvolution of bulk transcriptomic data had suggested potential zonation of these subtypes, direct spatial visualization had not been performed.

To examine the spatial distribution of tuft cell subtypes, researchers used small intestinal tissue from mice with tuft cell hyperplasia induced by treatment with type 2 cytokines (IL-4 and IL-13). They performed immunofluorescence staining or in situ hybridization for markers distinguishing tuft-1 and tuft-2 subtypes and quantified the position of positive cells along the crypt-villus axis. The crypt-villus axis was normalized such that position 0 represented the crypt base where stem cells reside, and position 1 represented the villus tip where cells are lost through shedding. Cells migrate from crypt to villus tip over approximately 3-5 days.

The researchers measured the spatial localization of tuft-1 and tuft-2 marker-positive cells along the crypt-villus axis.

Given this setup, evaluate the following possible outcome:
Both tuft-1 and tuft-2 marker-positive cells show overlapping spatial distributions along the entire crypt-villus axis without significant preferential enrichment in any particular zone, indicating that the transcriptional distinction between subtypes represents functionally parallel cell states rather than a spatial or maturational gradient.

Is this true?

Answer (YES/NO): NO